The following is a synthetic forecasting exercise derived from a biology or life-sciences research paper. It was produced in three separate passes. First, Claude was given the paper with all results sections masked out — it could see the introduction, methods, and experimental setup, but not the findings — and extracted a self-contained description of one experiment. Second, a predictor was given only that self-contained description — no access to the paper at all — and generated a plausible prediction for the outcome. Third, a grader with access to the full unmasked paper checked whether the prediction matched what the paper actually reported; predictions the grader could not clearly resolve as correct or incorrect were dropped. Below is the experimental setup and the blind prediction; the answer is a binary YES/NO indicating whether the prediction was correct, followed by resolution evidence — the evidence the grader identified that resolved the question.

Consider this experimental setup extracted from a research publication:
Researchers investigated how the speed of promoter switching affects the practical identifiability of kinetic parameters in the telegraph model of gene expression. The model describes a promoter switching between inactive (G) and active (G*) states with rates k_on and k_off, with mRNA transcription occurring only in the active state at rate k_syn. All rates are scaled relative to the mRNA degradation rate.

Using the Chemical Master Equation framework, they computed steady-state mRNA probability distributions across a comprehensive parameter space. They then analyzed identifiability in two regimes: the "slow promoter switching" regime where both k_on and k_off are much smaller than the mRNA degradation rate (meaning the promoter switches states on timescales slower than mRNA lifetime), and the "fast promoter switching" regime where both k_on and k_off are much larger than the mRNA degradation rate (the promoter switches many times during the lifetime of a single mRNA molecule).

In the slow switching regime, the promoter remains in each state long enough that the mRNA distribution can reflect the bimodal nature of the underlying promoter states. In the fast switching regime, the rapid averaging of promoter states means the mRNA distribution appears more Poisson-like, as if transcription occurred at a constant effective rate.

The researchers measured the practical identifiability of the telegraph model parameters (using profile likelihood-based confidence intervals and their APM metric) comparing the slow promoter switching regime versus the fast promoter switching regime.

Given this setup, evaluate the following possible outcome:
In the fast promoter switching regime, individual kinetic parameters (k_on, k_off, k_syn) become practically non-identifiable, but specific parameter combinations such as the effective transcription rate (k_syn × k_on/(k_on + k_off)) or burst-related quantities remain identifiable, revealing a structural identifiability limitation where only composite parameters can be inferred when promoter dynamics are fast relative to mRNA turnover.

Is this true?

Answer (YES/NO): NO